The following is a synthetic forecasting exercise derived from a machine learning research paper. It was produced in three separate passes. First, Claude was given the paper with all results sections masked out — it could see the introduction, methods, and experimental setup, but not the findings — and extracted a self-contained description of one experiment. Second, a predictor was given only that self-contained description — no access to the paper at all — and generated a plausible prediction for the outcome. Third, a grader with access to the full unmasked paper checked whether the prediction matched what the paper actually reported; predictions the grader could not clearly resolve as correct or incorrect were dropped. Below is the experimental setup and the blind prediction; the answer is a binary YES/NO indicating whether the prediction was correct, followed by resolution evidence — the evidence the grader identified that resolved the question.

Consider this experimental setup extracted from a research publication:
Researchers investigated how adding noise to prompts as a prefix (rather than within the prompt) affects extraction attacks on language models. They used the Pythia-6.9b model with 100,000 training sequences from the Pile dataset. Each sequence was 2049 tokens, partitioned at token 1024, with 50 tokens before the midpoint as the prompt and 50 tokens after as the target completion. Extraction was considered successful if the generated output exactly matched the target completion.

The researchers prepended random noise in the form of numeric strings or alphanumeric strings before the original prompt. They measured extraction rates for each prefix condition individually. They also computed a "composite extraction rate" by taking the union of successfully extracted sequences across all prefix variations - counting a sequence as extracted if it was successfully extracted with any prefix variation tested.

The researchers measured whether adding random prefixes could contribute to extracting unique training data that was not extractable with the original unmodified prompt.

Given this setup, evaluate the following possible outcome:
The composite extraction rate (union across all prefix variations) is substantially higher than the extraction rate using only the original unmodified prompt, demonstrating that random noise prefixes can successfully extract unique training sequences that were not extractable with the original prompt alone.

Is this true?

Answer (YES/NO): NO